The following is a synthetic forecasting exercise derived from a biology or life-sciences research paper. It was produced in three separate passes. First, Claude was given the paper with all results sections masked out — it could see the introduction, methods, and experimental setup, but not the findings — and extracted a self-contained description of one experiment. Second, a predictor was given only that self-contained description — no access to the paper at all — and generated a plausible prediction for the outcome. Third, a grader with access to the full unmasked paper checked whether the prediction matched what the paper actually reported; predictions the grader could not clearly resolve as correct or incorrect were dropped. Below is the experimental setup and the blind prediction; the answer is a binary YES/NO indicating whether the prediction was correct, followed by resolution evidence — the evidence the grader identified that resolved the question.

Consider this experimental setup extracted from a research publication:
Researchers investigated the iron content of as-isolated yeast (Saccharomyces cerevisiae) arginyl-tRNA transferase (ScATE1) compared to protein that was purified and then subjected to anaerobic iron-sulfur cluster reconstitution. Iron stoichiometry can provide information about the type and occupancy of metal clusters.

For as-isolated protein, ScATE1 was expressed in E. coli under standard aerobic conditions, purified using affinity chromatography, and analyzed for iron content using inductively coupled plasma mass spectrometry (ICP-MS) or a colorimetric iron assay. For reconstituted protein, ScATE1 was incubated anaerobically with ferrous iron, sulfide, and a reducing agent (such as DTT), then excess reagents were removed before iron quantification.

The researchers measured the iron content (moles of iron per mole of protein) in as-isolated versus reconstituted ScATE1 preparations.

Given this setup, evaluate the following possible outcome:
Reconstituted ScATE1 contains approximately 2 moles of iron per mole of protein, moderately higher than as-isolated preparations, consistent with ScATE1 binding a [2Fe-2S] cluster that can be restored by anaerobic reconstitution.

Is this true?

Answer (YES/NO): NO